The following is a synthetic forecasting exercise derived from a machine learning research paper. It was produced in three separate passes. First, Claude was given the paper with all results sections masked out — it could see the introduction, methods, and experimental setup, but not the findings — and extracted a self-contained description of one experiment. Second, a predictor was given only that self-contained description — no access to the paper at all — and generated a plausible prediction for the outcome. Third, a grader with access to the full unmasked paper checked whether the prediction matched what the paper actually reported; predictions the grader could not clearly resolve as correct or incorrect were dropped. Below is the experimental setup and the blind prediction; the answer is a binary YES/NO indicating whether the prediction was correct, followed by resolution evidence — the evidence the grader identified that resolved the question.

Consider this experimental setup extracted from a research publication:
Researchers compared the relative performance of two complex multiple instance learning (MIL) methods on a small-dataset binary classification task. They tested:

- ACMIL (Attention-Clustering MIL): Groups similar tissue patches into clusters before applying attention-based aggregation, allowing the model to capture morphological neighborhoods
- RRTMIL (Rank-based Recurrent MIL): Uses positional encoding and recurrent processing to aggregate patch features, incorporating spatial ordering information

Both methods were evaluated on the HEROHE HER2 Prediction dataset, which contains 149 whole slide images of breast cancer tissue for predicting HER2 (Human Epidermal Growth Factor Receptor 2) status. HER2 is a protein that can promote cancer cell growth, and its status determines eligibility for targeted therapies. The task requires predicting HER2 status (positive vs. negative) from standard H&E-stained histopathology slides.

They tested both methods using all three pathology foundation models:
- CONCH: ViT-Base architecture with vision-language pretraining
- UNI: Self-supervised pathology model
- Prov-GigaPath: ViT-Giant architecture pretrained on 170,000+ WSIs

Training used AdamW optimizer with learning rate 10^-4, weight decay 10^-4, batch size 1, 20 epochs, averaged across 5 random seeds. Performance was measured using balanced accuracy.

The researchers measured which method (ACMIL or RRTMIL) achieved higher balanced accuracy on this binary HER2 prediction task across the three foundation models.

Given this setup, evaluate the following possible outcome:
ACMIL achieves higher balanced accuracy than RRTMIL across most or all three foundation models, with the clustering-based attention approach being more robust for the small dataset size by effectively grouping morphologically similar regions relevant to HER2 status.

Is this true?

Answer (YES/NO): YES